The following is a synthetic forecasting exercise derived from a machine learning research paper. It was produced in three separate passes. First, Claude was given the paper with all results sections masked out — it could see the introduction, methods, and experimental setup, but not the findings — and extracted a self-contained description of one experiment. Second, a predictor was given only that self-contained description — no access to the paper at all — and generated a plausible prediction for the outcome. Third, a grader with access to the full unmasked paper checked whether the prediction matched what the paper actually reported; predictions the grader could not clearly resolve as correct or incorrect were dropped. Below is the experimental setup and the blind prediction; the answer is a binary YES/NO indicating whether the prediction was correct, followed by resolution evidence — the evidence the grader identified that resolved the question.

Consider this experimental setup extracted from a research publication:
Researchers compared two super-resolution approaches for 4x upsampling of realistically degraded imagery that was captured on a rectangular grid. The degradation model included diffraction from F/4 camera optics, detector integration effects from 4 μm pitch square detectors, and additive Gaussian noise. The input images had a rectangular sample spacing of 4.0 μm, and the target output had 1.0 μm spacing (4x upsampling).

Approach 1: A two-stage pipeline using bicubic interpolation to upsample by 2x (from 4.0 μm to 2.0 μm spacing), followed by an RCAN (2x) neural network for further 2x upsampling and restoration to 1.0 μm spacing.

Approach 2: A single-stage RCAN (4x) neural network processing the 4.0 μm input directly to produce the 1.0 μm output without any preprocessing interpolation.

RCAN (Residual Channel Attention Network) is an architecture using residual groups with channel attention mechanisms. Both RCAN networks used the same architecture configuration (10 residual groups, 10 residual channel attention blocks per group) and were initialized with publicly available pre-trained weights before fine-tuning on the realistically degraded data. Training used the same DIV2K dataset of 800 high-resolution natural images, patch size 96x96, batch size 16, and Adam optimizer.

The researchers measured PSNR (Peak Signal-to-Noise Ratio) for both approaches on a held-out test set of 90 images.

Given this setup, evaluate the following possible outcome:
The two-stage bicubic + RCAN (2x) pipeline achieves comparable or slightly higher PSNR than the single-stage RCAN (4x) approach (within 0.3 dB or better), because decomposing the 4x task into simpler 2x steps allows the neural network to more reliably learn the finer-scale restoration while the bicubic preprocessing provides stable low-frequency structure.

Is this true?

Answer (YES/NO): NO